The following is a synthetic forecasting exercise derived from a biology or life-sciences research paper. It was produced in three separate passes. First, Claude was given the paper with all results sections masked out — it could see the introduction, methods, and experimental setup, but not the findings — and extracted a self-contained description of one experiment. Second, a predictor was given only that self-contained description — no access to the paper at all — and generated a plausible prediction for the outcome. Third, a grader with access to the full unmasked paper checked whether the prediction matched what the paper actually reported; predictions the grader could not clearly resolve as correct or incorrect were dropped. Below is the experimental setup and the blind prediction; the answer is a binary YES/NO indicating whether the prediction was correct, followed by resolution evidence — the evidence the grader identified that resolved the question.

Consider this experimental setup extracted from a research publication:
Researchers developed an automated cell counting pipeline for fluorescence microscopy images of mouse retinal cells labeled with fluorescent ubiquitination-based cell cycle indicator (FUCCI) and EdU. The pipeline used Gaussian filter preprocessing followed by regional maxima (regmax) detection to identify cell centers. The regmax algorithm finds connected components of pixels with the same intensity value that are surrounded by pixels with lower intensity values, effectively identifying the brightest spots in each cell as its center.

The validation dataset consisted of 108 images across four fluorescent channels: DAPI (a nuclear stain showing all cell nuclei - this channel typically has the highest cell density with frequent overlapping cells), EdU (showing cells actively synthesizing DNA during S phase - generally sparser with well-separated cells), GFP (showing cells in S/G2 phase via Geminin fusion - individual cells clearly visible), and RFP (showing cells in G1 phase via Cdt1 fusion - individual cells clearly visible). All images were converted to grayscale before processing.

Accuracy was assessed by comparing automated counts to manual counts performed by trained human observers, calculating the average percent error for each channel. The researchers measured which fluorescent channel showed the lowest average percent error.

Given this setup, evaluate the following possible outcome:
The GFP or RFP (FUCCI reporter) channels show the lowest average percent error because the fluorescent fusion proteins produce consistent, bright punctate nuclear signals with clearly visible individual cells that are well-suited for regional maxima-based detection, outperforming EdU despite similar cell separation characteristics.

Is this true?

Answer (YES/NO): NO